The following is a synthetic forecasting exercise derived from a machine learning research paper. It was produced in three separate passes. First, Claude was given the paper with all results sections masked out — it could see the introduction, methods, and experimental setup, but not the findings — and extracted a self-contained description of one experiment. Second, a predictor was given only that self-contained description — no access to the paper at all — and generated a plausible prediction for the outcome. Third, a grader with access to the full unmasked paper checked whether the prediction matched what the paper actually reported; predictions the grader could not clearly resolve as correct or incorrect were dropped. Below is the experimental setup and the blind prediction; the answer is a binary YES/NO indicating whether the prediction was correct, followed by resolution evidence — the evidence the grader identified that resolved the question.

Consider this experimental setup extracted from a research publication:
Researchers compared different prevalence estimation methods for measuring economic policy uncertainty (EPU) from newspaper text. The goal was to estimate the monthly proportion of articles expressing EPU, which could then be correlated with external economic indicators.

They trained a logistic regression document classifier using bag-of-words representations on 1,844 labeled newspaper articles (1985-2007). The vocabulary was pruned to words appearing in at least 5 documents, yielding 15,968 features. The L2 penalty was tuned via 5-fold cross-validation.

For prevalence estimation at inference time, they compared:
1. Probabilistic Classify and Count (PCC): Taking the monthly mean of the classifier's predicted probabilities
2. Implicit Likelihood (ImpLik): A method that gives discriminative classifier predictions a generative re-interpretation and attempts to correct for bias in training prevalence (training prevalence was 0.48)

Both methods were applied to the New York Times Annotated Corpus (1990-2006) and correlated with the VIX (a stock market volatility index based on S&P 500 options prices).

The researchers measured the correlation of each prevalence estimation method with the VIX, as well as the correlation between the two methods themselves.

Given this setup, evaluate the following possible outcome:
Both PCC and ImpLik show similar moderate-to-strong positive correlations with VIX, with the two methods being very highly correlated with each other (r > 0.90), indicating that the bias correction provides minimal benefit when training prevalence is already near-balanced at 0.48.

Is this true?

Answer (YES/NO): NO